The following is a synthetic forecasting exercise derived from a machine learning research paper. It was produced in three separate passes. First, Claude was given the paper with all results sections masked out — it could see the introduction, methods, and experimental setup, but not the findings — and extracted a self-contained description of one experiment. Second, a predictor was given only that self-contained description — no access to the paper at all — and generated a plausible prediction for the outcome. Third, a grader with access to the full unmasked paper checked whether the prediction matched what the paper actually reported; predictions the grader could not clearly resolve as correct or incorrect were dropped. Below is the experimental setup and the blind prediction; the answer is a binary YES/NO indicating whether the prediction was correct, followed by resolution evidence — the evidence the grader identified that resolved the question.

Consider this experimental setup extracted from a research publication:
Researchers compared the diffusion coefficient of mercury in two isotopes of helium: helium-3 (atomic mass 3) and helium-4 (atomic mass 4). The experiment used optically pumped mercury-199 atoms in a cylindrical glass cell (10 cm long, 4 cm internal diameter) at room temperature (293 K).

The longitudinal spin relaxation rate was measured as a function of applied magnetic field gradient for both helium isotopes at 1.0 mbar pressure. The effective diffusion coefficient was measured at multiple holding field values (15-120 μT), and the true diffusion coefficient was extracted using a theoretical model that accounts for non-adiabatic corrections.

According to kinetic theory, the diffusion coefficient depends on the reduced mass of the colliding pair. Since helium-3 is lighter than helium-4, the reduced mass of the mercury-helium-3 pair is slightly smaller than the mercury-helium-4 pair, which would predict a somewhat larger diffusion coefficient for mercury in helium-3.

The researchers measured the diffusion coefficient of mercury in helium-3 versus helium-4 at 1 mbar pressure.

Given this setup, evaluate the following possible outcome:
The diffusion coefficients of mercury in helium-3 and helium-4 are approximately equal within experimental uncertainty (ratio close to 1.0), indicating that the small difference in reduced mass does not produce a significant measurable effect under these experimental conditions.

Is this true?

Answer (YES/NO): NO